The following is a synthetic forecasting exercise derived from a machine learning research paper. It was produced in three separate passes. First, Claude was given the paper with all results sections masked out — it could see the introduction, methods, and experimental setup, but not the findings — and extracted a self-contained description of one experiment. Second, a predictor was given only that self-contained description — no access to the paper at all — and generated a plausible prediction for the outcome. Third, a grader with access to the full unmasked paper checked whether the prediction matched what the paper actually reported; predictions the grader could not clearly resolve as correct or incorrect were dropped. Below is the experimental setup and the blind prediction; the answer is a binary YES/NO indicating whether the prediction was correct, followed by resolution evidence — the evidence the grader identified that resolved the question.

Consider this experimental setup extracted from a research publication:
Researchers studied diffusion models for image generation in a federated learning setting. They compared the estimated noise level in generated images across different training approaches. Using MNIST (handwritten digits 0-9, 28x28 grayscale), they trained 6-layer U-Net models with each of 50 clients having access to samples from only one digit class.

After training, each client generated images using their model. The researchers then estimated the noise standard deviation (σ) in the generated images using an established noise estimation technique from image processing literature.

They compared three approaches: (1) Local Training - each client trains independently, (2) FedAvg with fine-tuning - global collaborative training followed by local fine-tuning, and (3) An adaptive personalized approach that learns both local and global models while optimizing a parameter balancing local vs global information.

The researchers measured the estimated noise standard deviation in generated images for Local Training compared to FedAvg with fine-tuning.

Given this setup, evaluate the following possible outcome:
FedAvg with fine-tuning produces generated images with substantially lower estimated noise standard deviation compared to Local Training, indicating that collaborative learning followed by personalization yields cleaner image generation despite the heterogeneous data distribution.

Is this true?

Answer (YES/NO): YES